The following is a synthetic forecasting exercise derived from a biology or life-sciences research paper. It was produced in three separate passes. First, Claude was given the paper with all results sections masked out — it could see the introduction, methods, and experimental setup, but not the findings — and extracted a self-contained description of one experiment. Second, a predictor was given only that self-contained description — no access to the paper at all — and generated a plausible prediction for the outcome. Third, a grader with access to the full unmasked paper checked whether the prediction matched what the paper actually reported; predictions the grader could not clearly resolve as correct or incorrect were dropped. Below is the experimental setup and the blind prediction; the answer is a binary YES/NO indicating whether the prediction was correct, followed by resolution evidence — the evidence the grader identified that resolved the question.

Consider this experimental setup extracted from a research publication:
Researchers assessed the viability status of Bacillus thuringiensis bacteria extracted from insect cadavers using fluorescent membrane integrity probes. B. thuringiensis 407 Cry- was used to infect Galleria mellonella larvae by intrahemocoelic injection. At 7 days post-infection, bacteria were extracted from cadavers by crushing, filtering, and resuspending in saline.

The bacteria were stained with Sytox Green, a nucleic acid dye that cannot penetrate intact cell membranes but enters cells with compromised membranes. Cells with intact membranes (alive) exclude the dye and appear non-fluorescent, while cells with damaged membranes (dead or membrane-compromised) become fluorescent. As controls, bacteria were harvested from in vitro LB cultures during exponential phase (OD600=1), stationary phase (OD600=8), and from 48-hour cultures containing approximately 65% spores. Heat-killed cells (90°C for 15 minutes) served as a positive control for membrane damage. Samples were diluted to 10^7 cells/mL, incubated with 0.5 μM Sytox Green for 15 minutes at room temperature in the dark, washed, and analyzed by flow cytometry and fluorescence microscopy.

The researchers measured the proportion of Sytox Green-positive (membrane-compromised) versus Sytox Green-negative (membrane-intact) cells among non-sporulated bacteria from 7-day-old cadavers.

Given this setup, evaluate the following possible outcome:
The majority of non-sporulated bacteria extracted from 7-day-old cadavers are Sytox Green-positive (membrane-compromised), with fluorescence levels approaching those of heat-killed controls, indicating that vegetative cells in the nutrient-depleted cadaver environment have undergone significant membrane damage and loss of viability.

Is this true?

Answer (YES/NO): NO